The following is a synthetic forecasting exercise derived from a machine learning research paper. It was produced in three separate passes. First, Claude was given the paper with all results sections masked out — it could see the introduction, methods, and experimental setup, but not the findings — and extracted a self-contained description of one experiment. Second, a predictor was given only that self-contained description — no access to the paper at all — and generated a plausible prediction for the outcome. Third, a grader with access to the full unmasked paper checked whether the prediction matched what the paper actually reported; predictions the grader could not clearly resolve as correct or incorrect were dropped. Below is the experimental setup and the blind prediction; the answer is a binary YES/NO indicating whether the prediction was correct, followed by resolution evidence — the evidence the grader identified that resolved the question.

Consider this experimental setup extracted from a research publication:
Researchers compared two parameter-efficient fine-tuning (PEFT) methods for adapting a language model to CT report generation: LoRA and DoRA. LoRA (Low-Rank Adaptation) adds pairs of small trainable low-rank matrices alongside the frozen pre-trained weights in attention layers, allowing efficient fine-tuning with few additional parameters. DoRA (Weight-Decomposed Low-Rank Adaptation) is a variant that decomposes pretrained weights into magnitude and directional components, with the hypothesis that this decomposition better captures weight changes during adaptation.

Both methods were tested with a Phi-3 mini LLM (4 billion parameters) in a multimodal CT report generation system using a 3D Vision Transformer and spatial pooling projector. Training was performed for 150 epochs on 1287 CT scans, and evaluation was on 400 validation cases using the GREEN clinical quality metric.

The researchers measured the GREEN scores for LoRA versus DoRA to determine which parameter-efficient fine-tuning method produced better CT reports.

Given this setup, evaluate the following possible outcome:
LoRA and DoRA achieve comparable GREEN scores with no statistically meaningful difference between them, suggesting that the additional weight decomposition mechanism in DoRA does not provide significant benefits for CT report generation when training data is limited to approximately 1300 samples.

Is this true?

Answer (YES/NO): NO